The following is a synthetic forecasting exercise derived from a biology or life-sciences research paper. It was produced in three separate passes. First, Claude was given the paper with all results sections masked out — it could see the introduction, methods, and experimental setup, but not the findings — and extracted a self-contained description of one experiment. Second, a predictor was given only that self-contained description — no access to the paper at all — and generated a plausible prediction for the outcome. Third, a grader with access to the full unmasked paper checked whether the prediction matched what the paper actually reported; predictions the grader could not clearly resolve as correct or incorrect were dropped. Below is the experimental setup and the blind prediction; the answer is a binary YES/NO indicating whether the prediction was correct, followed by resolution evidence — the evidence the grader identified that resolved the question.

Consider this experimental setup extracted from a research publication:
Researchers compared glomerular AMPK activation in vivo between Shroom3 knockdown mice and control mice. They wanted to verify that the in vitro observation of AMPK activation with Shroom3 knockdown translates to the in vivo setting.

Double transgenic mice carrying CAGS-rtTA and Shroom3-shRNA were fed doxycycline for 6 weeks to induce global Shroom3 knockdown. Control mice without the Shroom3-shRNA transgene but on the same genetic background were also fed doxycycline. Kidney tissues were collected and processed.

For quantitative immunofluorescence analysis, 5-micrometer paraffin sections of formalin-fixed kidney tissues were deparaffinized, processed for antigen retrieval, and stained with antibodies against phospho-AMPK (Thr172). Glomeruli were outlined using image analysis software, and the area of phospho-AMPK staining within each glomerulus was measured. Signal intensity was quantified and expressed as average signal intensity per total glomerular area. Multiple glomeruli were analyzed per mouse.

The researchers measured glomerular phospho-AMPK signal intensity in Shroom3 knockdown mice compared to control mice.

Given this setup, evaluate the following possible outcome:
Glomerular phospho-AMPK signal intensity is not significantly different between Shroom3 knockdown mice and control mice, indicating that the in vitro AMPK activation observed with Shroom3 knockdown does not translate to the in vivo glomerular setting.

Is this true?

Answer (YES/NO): NO